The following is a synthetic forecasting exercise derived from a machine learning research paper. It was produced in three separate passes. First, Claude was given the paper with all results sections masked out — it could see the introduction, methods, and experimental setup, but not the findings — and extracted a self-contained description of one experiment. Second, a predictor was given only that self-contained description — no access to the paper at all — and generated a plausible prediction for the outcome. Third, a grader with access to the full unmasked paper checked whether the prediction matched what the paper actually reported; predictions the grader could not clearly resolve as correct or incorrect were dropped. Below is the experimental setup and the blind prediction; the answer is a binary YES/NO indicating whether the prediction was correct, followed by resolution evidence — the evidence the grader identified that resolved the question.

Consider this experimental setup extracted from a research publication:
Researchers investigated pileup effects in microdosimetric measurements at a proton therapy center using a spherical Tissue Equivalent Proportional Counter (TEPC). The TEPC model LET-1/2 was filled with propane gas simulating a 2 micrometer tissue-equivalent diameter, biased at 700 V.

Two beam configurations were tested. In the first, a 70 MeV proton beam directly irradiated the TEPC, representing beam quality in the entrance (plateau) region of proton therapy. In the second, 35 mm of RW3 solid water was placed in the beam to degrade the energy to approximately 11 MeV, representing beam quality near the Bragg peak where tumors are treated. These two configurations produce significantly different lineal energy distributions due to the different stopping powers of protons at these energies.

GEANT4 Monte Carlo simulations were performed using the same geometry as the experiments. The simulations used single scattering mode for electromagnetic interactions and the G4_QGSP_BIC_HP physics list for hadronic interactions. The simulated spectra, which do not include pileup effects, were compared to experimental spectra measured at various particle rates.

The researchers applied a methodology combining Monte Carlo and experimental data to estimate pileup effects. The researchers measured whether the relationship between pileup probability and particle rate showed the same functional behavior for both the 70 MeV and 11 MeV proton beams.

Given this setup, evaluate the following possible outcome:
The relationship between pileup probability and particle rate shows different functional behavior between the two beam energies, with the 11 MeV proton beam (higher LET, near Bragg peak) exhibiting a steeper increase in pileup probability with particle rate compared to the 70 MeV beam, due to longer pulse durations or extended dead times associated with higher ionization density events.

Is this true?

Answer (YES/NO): NO